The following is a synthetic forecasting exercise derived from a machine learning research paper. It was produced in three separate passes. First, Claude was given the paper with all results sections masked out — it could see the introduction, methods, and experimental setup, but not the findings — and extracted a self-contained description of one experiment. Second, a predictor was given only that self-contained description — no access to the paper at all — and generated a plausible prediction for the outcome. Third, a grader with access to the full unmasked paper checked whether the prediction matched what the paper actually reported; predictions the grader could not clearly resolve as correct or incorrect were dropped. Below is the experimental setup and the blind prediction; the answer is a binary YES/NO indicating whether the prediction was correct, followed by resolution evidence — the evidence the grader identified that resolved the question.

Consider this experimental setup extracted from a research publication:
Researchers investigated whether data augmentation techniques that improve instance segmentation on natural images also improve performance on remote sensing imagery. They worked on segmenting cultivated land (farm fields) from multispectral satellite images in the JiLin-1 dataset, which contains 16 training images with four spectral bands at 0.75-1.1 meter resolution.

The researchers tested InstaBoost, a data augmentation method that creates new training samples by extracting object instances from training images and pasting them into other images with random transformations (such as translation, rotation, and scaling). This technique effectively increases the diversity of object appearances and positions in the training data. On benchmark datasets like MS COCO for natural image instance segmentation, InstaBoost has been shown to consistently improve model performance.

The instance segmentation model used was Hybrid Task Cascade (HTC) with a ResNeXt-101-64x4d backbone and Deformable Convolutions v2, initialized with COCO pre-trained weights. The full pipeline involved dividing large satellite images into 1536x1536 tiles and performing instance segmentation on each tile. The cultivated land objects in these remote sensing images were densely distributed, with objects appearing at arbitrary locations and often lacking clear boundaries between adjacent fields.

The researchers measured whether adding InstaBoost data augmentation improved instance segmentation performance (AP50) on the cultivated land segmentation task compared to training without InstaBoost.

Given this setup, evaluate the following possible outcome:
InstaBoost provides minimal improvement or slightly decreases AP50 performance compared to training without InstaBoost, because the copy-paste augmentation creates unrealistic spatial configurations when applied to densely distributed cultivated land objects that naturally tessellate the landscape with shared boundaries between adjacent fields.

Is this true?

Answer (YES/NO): NO